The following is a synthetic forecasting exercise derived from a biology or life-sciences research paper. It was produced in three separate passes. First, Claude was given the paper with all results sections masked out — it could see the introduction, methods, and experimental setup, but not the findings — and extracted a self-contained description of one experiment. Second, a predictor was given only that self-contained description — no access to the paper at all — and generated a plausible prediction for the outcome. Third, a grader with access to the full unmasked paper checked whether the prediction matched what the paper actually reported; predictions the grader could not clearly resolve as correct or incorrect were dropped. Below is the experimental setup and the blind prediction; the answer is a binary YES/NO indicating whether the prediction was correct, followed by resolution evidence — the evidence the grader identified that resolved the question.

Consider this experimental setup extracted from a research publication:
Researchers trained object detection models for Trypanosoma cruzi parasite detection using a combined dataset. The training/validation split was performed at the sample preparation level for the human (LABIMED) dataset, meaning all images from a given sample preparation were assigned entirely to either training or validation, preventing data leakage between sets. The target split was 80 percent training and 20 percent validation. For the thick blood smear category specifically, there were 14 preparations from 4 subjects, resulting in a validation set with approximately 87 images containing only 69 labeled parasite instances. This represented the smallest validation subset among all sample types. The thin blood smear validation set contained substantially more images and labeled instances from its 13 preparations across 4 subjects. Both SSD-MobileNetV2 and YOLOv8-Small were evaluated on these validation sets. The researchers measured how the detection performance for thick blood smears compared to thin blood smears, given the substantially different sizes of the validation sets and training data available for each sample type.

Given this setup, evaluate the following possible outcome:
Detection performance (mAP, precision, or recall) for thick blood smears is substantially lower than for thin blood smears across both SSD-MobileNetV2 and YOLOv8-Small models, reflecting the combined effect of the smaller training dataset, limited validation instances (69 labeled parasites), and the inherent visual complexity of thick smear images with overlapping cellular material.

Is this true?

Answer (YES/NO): YES